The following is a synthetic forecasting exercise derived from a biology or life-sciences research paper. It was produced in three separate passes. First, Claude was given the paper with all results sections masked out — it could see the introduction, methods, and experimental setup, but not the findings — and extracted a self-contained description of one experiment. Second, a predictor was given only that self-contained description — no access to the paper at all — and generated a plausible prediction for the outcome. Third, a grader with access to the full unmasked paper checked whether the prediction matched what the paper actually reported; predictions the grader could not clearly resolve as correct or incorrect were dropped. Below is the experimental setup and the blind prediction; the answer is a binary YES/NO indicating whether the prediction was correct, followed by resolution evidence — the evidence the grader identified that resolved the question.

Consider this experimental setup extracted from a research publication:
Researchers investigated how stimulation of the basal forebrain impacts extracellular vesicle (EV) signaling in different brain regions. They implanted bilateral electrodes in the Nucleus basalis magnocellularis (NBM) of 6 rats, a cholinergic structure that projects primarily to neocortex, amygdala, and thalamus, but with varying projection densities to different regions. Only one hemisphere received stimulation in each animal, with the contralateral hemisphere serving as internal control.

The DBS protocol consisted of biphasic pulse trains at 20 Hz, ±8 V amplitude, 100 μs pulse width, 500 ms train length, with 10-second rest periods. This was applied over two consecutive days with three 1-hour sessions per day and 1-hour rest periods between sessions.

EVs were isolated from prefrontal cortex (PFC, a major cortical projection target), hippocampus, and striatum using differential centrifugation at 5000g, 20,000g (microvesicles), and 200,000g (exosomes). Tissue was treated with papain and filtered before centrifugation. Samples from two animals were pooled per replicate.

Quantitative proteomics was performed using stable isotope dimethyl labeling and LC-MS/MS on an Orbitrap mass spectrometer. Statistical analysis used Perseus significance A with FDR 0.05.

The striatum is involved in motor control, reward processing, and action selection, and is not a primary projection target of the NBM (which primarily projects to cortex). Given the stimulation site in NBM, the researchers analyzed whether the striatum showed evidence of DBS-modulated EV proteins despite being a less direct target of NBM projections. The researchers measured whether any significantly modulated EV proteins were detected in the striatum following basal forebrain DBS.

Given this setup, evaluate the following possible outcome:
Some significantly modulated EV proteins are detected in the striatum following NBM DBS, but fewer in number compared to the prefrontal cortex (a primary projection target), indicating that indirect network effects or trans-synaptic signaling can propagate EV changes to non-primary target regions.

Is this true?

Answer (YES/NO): NO